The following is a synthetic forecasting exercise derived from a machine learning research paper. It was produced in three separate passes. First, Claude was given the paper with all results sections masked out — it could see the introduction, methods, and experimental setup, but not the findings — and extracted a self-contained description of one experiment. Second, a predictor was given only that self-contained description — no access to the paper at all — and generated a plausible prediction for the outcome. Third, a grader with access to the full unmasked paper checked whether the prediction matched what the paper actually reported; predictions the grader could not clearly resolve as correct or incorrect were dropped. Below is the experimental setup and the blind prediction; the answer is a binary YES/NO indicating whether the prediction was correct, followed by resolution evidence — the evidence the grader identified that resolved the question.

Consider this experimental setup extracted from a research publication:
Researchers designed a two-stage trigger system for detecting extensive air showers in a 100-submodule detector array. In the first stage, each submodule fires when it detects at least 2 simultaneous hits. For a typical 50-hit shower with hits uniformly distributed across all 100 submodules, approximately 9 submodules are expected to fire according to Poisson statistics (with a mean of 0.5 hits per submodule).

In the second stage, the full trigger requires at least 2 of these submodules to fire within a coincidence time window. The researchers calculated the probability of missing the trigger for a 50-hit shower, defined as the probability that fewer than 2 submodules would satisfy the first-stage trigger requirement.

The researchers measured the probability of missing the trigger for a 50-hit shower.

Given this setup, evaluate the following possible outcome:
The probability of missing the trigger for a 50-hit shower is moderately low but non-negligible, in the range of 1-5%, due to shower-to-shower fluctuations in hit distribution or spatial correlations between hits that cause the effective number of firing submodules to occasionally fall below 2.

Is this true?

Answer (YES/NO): NO